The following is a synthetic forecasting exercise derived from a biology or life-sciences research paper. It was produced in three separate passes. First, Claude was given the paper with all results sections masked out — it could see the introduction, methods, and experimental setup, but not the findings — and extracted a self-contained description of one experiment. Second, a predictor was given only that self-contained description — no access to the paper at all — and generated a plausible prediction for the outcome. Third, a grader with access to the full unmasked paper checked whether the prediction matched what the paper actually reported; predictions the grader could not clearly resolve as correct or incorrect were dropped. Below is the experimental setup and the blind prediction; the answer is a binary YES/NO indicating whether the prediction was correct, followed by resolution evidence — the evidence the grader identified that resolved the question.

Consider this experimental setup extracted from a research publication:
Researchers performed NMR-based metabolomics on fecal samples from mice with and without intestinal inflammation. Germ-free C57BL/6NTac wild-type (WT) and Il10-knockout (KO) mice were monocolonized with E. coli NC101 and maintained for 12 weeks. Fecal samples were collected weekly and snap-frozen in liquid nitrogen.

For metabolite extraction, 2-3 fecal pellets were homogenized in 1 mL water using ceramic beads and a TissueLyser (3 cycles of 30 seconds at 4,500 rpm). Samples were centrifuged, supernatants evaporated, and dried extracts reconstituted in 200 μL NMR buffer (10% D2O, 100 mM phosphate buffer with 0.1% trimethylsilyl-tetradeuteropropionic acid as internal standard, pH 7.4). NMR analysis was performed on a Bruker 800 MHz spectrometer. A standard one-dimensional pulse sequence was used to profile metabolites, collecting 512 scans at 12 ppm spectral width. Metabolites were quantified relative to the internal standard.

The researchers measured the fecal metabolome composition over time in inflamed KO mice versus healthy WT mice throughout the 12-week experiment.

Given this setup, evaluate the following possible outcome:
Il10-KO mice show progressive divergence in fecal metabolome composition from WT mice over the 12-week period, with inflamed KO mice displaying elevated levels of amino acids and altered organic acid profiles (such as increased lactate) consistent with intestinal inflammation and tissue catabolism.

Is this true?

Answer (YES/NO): NO